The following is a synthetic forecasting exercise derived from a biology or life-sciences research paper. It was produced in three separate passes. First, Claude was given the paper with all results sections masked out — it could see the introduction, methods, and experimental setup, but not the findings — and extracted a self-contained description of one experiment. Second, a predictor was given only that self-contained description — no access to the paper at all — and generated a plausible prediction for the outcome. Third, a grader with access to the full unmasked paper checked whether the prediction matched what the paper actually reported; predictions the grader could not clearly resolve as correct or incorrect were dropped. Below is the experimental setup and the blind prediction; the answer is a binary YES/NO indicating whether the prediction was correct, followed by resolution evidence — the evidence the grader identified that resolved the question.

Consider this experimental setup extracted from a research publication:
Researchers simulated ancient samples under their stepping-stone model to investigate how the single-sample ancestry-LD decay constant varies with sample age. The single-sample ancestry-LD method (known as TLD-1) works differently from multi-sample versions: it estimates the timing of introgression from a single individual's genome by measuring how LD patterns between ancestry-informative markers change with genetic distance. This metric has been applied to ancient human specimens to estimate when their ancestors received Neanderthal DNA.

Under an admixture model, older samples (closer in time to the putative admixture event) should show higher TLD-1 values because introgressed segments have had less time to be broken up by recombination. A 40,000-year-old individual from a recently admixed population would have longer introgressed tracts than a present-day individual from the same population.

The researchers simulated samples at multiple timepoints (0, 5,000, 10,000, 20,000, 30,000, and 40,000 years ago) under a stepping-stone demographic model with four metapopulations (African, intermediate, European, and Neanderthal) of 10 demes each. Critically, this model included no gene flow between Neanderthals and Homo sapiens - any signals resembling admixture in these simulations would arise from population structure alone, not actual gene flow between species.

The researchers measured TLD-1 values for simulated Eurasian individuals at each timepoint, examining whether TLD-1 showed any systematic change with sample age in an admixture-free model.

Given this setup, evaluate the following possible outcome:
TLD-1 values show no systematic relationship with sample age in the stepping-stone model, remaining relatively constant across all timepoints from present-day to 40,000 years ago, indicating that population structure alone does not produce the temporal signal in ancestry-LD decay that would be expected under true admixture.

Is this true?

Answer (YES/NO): NO